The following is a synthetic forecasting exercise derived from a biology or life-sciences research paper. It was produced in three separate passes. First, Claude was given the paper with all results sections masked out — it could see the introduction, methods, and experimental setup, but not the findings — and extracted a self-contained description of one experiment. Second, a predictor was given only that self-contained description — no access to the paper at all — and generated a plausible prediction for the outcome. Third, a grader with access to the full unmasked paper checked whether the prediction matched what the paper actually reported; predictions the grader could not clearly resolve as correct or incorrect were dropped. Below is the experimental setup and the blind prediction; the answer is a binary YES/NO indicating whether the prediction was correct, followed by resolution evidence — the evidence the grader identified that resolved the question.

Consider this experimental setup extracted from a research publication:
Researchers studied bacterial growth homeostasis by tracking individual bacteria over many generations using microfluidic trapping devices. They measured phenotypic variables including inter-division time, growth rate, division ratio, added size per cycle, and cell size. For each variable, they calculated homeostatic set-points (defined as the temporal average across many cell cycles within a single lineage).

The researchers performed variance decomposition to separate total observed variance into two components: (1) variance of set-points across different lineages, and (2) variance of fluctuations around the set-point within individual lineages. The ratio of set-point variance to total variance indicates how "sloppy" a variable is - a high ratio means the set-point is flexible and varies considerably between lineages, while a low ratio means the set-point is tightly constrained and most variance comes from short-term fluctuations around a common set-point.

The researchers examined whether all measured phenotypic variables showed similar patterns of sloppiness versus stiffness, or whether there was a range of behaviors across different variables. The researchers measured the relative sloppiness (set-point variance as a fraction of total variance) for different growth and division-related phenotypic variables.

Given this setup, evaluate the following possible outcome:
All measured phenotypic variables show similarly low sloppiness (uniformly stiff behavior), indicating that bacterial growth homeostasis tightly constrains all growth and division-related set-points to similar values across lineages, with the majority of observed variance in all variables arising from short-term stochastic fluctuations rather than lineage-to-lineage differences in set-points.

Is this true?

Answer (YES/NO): NO